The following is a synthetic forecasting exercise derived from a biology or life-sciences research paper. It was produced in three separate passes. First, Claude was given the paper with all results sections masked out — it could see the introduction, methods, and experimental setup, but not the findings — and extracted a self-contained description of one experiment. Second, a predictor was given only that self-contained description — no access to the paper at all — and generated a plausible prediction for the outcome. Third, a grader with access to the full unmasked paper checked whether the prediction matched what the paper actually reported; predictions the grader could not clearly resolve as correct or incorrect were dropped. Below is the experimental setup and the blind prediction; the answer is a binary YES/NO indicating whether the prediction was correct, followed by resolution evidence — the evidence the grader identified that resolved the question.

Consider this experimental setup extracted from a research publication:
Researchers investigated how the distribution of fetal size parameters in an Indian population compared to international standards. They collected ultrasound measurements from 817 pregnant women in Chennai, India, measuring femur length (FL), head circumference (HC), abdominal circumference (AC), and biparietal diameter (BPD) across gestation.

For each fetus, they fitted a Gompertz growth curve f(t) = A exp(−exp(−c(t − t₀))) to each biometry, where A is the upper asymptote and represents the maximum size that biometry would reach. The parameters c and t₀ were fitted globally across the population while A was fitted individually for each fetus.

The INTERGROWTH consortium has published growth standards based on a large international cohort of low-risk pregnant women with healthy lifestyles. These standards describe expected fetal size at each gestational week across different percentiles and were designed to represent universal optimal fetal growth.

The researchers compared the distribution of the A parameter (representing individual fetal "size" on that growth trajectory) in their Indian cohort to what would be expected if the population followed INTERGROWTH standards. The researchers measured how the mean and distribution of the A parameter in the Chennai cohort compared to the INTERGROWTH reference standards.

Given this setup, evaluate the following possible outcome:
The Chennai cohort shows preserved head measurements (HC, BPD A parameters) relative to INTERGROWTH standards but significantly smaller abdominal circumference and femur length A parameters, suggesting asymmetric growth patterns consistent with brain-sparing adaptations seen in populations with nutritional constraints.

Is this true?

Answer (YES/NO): NO